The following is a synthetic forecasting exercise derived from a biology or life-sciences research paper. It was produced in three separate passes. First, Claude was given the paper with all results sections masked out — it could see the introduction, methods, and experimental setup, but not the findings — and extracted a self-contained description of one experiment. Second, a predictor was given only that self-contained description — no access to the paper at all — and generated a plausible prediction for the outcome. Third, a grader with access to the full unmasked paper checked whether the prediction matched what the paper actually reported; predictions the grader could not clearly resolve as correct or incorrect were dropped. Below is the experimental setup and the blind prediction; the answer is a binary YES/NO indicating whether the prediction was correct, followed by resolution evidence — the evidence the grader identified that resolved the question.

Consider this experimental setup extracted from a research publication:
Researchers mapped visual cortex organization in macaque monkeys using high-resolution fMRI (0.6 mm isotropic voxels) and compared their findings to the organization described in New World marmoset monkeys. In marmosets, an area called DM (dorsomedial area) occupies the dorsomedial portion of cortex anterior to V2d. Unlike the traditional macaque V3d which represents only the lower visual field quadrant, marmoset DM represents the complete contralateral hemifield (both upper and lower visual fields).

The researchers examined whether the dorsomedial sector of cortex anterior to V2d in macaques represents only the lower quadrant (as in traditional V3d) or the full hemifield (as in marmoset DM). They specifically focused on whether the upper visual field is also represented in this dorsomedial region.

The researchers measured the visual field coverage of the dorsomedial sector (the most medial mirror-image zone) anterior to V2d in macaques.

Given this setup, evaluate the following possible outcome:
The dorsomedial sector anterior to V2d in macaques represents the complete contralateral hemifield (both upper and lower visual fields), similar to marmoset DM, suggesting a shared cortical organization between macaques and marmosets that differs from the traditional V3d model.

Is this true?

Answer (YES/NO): NO